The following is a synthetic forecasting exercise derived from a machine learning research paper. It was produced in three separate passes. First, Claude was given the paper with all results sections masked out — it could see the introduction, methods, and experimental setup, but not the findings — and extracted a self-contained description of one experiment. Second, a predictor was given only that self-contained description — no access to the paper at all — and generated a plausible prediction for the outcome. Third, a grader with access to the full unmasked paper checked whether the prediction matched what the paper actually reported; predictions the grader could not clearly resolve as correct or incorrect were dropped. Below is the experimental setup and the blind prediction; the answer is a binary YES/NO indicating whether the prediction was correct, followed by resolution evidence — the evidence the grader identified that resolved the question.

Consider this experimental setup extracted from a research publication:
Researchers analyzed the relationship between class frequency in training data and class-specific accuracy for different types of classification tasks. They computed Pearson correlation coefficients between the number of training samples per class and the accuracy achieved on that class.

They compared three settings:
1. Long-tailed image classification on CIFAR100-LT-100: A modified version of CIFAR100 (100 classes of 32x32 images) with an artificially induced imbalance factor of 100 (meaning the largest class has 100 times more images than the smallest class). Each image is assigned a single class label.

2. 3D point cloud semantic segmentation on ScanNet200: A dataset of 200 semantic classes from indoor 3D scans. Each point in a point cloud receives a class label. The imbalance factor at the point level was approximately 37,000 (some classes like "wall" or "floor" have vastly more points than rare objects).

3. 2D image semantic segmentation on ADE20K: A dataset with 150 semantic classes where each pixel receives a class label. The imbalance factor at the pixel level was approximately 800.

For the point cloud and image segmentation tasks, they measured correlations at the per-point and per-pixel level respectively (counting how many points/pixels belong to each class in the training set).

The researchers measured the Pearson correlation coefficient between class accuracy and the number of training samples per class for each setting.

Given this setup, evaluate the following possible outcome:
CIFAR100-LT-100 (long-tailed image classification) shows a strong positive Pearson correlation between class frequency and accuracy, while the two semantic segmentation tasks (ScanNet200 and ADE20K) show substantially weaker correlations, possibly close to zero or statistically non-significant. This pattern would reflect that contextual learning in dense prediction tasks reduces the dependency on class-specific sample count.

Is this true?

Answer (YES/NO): YES